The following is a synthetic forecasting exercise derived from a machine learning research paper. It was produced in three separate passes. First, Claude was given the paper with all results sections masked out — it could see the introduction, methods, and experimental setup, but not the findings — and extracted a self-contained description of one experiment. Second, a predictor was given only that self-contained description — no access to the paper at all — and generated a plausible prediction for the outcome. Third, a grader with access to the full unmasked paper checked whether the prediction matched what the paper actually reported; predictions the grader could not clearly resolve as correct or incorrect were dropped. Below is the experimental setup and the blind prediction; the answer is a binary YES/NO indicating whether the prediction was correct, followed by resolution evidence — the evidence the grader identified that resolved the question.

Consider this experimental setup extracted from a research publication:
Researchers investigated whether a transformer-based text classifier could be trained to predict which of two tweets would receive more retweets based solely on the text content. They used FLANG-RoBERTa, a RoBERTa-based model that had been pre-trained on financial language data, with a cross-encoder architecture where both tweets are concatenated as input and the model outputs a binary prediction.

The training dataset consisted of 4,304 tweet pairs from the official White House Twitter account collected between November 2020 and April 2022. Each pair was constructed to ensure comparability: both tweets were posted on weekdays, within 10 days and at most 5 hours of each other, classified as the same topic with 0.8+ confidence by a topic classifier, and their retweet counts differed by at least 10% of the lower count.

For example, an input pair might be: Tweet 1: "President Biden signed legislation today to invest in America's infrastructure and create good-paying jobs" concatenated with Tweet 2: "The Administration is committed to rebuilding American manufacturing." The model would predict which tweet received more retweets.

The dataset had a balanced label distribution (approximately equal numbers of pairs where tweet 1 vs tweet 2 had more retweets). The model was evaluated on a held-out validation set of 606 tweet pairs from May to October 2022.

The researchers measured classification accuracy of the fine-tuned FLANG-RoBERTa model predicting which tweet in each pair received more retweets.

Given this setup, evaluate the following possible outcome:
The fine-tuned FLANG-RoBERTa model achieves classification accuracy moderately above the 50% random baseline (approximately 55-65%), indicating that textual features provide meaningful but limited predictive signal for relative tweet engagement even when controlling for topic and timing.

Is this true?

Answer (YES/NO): NO